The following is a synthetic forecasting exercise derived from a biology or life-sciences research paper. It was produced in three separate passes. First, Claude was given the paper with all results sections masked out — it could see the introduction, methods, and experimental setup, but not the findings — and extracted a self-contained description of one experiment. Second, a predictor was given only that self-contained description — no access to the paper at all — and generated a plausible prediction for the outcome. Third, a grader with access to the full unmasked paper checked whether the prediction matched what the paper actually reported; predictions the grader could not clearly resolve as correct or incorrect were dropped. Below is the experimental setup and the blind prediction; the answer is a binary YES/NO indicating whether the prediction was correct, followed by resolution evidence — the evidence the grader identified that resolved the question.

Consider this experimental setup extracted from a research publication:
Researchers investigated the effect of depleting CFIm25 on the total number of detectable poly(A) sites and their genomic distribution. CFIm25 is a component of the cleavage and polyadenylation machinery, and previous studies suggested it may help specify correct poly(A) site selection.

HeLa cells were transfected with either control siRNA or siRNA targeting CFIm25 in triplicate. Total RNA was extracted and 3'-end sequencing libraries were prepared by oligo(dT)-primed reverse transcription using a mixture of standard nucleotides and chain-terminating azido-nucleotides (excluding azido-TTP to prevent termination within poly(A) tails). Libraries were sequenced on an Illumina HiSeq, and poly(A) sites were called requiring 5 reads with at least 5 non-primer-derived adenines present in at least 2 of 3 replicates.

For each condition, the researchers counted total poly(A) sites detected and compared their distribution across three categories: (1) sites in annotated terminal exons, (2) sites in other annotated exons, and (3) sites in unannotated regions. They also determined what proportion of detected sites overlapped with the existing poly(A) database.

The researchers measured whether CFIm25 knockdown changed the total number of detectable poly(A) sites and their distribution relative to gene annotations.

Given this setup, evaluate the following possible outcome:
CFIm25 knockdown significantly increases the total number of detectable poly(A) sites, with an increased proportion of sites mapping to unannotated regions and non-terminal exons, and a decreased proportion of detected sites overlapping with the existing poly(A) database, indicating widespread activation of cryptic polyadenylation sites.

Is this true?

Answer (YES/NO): NO